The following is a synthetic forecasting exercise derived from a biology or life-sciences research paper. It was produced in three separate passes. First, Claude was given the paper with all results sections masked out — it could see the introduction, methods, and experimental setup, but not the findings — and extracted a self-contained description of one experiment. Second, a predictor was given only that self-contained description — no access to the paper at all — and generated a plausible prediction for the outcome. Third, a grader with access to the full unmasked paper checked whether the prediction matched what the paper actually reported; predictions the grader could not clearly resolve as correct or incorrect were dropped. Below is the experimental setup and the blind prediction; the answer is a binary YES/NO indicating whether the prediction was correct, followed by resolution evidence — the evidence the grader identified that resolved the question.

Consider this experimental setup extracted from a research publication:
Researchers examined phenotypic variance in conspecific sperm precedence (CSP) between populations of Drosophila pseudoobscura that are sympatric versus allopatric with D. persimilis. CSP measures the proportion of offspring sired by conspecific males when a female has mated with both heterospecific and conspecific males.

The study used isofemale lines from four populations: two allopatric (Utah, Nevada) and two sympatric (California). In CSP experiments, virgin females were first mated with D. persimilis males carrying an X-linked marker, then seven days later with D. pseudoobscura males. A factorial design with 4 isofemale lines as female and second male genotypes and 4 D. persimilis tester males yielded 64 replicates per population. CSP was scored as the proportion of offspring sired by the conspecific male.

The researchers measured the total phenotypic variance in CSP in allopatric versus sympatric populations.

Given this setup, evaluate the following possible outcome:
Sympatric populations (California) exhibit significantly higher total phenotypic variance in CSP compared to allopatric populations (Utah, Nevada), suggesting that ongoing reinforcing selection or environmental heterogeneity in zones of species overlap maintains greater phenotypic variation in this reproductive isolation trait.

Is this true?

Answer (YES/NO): NO